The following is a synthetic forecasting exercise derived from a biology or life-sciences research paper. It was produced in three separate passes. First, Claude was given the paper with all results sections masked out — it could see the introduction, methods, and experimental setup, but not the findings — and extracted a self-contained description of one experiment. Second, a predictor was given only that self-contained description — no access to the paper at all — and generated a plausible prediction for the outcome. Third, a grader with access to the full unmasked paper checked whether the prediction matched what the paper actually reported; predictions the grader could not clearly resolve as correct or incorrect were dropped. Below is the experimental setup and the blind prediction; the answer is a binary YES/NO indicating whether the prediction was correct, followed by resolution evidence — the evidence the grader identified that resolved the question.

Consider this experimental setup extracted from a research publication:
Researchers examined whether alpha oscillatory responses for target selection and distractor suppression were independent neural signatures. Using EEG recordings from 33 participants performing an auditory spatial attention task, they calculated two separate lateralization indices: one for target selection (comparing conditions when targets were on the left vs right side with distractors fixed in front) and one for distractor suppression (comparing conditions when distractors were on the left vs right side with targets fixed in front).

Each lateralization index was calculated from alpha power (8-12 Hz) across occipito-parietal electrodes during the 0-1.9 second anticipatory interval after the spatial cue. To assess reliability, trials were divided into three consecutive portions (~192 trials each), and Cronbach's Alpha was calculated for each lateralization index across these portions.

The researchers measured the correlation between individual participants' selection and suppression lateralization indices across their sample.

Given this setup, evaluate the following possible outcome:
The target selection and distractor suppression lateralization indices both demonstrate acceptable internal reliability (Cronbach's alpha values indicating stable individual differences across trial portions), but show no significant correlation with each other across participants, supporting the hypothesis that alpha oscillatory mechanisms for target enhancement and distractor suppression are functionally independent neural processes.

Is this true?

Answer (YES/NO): YES